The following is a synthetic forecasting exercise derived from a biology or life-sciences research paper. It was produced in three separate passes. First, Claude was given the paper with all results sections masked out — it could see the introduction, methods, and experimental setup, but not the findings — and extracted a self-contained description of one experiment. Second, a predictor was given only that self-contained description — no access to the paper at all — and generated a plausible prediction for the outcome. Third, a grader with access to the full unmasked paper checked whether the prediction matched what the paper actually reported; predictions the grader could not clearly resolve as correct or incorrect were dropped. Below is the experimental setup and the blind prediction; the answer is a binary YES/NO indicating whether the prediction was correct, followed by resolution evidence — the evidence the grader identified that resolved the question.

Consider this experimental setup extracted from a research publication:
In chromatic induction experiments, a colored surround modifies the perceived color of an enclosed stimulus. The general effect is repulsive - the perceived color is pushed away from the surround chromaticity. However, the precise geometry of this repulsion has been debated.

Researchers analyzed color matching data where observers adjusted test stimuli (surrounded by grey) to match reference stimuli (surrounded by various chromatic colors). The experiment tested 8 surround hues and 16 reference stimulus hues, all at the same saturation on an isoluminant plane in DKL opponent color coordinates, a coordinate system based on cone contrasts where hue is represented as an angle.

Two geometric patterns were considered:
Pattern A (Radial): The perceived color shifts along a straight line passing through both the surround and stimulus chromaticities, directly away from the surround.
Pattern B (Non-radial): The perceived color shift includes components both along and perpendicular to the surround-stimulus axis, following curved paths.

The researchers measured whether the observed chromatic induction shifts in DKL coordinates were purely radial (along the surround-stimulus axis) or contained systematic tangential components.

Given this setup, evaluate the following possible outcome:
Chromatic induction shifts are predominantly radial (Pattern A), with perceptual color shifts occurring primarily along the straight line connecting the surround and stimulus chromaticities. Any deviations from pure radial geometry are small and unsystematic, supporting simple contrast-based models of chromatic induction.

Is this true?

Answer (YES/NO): NO